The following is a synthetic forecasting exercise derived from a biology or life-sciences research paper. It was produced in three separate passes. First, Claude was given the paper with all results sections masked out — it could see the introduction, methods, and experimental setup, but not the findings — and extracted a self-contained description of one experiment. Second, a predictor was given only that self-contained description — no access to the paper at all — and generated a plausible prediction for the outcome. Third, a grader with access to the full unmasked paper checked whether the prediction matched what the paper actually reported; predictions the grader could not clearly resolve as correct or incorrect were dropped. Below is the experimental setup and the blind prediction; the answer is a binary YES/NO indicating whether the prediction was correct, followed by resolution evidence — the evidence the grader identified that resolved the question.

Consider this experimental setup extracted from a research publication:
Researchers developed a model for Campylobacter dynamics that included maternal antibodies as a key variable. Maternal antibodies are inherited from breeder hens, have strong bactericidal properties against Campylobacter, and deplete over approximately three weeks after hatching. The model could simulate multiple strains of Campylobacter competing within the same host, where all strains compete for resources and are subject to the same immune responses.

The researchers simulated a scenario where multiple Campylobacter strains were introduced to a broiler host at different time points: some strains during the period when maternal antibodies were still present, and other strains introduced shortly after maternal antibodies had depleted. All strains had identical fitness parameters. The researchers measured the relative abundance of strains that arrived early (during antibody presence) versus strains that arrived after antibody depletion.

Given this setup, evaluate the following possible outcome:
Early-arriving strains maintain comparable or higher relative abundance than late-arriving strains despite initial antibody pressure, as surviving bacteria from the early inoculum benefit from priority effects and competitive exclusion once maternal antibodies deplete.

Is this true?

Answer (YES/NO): NO